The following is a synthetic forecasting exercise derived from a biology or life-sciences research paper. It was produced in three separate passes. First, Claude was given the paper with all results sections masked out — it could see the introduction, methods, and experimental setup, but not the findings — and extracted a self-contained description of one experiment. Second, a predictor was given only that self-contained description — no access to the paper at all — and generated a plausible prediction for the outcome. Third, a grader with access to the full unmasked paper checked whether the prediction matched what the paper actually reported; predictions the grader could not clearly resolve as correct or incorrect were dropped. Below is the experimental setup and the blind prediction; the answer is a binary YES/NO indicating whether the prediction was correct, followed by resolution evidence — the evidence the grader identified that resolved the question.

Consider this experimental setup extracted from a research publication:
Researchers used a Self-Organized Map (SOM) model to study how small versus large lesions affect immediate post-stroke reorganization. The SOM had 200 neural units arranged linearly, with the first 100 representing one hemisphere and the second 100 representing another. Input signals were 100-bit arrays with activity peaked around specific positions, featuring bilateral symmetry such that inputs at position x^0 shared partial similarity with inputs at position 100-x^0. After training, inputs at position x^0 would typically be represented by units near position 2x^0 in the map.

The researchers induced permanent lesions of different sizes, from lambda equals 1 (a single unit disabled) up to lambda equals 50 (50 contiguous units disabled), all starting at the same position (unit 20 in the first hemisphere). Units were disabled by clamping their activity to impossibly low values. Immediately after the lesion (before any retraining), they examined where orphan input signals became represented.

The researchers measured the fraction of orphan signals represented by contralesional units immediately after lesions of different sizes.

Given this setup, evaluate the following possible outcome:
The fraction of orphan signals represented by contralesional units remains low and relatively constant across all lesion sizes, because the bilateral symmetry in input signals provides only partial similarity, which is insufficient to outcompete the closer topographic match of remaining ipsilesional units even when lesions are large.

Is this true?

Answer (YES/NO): NO